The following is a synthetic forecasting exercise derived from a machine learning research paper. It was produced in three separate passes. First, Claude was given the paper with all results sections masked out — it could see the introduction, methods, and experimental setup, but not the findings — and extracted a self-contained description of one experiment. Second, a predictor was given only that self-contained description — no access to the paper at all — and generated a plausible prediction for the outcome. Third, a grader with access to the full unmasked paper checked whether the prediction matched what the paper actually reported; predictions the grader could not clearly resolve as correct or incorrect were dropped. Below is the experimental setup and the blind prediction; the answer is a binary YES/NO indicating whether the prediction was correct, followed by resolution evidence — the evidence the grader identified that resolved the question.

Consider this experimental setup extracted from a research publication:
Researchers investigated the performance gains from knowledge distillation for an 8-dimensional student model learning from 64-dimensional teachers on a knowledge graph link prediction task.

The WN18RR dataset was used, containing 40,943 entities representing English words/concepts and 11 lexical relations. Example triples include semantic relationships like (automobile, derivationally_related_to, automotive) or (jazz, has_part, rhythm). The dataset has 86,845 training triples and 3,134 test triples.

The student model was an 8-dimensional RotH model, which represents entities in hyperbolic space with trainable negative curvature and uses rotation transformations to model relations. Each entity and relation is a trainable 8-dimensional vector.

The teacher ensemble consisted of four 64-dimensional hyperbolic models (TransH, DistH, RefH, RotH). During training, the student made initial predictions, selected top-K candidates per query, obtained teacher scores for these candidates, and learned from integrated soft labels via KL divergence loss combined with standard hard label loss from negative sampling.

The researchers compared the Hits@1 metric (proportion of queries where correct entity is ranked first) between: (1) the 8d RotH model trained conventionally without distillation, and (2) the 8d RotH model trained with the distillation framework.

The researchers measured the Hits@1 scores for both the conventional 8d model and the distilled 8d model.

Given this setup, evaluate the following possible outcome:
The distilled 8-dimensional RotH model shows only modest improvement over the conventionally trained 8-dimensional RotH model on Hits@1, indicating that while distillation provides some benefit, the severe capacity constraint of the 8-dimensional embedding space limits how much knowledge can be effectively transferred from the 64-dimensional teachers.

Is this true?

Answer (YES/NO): NO